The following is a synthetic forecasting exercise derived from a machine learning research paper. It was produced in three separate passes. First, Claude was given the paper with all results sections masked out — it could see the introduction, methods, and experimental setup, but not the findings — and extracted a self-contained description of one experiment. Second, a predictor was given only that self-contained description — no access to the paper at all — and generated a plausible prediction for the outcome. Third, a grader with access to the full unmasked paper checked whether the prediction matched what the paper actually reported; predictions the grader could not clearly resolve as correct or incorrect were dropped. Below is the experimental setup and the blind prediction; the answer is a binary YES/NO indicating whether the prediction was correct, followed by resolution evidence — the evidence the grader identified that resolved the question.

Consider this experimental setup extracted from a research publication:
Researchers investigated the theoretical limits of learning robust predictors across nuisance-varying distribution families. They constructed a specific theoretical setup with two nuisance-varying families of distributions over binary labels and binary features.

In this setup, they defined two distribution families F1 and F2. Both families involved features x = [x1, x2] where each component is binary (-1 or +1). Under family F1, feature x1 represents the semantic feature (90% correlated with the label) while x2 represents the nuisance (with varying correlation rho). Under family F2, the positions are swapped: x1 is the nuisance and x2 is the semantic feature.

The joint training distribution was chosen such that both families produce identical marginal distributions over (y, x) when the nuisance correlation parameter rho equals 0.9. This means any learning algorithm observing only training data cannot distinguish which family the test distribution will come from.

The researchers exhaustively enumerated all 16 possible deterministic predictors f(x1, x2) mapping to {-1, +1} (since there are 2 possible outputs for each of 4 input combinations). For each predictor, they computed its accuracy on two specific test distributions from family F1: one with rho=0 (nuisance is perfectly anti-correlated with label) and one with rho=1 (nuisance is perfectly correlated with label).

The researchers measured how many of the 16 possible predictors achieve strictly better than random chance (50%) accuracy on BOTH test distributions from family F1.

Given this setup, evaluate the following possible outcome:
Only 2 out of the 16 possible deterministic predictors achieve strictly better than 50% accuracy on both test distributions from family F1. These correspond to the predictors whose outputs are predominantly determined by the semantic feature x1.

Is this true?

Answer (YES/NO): NO